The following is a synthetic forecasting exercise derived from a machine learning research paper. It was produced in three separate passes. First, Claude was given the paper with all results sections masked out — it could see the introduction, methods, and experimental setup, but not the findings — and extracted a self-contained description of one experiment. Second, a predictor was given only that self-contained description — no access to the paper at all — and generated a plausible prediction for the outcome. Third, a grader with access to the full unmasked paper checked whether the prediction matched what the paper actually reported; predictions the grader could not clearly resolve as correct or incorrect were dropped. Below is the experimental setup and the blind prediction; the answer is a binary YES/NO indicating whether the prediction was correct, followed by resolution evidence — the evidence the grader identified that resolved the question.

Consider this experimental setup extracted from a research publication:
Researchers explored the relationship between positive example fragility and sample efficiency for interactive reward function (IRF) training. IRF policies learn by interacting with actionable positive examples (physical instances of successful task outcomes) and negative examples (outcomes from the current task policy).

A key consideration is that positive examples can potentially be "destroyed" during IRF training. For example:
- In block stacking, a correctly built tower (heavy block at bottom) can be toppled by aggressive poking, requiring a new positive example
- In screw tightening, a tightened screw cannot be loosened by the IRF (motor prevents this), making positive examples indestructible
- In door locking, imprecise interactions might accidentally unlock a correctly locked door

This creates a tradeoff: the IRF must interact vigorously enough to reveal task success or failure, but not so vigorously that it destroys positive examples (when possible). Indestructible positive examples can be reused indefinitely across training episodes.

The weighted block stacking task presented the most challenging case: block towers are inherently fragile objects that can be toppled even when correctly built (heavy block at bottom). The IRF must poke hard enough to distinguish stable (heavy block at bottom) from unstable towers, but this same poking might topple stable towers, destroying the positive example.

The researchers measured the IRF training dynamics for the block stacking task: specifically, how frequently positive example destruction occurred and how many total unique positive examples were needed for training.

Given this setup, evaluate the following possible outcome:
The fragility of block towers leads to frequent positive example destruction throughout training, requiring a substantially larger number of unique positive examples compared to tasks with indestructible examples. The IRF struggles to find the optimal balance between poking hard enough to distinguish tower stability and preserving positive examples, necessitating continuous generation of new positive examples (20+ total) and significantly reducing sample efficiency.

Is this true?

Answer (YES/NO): YES